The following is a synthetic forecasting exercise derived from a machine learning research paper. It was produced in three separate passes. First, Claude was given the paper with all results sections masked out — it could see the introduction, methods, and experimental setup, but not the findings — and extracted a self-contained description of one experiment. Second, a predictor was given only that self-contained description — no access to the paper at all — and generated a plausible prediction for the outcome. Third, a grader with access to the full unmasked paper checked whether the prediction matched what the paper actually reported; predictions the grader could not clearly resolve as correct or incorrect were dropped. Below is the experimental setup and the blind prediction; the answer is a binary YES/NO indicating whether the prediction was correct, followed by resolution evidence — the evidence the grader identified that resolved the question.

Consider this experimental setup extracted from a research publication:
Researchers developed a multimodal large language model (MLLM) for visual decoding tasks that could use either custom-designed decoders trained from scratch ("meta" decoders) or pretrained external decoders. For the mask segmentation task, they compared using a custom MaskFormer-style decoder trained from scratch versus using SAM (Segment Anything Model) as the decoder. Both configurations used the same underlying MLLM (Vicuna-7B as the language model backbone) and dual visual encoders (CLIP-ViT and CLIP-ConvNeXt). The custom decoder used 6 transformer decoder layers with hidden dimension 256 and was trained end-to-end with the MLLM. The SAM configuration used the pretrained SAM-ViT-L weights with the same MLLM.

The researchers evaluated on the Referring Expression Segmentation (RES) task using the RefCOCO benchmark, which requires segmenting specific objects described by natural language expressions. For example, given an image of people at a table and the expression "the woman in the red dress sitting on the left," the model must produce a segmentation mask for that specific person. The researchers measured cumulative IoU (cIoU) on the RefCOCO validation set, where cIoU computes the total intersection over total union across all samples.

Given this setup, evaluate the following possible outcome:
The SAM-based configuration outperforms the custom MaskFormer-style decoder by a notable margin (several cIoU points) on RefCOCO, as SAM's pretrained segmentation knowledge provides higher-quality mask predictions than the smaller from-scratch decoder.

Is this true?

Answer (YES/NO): YES